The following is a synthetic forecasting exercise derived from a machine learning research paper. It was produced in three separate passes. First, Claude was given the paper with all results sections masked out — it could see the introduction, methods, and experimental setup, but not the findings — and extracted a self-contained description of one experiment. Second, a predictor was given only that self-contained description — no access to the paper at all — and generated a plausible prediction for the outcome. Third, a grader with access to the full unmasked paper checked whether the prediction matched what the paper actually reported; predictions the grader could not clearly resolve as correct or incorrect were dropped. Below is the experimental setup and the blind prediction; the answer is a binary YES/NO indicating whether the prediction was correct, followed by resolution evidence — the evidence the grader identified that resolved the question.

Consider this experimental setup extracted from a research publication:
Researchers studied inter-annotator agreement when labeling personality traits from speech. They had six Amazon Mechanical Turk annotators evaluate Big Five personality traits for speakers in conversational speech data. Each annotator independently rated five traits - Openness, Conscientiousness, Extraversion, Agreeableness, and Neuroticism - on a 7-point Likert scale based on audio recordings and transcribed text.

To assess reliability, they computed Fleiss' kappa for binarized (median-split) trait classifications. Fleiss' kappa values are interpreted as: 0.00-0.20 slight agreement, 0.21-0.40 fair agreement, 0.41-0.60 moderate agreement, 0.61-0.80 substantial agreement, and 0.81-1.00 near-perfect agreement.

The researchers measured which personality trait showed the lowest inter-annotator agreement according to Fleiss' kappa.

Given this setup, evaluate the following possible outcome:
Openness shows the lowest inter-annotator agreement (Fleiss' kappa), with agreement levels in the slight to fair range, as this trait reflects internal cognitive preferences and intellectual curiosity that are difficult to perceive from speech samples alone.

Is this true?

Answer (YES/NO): NO